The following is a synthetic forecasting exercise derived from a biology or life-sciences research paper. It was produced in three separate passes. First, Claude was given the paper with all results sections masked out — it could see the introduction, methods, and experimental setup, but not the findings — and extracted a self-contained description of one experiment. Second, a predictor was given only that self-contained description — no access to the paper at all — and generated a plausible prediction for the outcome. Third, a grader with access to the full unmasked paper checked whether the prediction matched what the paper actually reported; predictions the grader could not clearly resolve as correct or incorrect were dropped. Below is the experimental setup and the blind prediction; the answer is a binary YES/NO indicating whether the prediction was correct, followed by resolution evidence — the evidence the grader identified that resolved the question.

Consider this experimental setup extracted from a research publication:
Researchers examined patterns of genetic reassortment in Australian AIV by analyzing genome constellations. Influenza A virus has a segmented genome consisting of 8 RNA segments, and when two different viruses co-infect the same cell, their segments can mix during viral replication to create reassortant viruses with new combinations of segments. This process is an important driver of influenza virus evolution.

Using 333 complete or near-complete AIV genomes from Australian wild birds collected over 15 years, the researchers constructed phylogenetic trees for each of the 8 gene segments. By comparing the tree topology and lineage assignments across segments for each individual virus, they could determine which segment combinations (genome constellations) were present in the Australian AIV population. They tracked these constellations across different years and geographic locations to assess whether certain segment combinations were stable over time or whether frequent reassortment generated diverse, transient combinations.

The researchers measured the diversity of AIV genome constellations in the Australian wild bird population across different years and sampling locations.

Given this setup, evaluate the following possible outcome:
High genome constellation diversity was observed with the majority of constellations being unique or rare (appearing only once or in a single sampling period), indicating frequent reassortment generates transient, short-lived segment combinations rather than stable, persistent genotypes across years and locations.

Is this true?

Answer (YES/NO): YES